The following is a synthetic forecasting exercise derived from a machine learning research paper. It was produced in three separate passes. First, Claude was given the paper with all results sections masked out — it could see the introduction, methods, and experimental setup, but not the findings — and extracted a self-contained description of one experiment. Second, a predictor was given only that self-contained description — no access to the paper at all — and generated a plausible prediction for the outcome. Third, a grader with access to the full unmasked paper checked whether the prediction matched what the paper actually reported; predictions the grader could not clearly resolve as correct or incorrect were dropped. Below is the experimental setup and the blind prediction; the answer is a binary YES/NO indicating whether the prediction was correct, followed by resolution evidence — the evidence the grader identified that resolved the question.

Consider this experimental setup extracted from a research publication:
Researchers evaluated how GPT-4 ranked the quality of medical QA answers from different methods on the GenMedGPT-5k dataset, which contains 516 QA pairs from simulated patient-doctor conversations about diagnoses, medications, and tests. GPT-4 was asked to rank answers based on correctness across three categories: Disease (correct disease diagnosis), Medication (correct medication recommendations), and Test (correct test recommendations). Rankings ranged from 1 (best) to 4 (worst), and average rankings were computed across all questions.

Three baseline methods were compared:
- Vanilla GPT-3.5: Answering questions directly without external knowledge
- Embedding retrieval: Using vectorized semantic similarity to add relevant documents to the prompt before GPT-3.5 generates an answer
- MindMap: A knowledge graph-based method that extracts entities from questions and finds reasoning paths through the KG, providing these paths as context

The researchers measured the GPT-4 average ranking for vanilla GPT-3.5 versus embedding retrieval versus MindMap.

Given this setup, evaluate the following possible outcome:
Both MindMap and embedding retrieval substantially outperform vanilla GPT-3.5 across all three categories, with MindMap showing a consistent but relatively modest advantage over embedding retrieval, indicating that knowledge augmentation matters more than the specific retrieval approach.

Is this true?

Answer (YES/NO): NO